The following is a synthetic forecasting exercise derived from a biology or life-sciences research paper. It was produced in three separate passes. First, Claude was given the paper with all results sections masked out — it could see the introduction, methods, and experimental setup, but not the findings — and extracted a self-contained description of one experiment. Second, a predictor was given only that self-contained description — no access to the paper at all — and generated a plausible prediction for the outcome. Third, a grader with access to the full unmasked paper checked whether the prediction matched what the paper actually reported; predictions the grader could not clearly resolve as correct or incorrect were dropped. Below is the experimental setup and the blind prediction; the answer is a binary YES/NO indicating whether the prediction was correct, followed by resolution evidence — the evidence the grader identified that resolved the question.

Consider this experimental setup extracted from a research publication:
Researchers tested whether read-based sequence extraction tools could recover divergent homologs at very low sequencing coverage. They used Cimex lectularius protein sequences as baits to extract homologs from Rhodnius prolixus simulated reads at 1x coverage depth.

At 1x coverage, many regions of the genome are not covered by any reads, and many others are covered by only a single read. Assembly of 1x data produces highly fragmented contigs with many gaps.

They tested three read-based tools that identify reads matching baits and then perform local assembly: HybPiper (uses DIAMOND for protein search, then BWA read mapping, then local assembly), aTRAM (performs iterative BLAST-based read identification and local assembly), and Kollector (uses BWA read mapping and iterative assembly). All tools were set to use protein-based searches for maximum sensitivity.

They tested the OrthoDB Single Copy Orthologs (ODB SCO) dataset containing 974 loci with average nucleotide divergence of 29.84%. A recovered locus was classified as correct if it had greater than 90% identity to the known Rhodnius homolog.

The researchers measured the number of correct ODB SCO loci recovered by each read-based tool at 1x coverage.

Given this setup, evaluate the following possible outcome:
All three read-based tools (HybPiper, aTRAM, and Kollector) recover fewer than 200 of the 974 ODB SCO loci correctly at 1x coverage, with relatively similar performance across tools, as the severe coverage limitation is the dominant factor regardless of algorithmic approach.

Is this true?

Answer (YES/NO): NO